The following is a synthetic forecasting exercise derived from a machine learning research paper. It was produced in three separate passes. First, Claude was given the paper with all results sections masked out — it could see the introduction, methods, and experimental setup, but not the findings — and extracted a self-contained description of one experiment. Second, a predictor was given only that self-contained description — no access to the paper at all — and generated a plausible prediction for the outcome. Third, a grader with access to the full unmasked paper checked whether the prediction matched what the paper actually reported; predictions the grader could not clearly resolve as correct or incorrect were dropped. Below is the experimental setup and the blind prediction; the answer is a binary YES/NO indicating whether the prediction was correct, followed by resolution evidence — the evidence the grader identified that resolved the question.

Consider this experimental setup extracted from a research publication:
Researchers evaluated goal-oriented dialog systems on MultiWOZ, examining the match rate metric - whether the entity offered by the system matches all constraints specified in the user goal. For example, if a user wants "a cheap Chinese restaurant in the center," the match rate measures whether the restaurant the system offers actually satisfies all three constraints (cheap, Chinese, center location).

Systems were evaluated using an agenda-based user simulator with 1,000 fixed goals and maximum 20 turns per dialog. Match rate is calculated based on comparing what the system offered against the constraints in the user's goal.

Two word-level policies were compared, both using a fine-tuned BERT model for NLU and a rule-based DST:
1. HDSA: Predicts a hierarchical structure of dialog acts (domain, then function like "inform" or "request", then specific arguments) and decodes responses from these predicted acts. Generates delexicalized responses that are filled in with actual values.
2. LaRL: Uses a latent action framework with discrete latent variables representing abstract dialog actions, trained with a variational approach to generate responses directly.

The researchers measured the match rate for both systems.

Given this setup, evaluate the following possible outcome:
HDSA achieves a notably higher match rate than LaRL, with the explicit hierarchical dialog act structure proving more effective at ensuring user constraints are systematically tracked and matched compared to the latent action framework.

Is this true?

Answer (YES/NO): NO